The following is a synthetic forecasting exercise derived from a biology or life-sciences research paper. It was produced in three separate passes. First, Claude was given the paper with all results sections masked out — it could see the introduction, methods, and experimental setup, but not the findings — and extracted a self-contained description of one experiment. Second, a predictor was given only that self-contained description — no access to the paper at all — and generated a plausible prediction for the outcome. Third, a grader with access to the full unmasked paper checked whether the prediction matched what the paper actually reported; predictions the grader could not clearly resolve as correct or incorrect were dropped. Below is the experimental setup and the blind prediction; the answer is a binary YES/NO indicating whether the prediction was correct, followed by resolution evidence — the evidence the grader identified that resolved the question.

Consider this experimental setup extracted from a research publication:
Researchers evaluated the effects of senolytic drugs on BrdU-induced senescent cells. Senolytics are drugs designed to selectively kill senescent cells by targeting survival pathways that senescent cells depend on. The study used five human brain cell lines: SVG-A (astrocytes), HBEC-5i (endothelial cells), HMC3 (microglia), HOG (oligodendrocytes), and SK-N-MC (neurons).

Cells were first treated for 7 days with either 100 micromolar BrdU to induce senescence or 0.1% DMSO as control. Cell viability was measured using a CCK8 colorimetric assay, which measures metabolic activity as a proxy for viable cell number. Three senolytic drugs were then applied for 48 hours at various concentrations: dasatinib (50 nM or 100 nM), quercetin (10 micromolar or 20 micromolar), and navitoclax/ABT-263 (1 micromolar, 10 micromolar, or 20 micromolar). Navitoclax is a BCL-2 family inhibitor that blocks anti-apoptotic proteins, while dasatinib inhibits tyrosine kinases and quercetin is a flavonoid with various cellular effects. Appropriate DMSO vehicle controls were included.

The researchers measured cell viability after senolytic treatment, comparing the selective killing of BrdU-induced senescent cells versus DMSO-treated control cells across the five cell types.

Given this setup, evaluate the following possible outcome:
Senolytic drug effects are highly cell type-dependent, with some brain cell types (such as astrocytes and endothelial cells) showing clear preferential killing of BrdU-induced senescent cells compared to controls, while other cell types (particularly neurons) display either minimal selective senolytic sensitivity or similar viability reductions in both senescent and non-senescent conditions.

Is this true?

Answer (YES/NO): NO